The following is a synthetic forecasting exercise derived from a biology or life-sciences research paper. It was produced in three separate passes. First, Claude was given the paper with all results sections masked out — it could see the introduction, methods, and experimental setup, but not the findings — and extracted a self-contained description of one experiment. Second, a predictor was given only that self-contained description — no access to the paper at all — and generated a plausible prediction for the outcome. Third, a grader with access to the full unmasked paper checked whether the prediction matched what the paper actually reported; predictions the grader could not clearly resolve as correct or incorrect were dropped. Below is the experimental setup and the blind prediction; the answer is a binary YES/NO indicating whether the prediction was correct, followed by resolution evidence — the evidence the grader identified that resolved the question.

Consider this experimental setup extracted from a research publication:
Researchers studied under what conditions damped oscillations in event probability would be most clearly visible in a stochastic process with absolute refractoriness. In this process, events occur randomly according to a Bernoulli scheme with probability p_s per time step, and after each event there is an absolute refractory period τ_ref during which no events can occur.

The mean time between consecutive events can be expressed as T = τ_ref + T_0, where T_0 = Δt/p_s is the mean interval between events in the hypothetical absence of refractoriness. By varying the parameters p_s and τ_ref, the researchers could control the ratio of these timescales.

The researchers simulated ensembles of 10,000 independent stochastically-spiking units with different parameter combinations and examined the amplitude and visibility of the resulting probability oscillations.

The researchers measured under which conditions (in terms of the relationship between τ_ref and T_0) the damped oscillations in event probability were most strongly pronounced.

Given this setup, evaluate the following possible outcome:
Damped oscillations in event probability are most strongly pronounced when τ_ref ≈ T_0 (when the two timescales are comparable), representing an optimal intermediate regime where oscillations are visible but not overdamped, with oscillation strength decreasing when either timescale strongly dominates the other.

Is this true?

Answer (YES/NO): NO